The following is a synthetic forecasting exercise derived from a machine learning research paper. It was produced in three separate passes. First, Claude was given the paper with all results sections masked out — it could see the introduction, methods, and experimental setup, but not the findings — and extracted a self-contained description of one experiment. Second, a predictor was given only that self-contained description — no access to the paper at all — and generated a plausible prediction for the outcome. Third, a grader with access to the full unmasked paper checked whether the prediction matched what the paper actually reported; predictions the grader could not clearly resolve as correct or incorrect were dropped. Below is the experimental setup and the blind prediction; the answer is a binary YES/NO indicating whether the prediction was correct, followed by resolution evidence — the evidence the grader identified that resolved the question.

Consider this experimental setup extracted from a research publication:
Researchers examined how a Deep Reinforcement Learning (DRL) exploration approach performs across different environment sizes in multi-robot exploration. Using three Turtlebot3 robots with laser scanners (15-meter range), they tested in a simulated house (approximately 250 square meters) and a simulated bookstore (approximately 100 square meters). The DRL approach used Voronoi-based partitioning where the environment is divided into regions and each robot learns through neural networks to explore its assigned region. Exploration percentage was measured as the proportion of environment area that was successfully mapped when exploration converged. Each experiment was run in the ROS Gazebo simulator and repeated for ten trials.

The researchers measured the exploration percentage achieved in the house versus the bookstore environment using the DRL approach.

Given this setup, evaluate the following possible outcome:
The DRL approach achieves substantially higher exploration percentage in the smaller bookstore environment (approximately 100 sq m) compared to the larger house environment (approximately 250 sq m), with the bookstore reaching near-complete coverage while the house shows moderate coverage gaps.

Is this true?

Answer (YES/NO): NO